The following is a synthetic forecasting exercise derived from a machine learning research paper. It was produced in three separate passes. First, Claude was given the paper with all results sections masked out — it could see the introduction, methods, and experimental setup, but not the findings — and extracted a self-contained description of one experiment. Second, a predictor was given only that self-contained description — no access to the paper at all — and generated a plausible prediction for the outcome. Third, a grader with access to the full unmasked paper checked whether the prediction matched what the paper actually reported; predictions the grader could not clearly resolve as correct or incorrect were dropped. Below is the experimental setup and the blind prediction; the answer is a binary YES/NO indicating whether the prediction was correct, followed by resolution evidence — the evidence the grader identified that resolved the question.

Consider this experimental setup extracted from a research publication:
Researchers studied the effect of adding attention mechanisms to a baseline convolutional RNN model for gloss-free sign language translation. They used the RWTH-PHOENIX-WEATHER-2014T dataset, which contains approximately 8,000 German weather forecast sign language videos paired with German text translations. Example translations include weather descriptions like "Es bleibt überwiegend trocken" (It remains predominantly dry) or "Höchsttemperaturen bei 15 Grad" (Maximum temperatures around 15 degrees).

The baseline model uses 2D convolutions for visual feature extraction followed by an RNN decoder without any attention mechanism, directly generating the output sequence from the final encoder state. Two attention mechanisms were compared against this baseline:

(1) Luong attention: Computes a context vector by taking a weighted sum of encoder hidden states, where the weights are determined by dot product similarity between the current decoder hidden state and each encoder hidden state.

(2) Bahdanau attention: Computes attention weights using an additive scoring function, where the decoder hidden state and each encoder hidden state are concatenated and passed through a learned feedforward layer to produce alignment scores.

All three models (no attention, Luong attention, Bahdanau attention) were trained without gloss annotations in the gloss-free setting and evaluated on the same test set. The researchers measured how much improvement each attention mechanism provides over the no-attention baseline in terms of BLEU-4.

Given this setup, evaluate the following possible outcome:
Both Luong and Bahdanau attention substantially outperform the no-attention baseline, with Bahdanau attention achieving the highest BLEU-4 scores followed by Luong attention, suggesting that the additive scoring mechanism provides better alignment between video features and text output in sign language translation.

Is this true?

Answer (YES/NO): YES